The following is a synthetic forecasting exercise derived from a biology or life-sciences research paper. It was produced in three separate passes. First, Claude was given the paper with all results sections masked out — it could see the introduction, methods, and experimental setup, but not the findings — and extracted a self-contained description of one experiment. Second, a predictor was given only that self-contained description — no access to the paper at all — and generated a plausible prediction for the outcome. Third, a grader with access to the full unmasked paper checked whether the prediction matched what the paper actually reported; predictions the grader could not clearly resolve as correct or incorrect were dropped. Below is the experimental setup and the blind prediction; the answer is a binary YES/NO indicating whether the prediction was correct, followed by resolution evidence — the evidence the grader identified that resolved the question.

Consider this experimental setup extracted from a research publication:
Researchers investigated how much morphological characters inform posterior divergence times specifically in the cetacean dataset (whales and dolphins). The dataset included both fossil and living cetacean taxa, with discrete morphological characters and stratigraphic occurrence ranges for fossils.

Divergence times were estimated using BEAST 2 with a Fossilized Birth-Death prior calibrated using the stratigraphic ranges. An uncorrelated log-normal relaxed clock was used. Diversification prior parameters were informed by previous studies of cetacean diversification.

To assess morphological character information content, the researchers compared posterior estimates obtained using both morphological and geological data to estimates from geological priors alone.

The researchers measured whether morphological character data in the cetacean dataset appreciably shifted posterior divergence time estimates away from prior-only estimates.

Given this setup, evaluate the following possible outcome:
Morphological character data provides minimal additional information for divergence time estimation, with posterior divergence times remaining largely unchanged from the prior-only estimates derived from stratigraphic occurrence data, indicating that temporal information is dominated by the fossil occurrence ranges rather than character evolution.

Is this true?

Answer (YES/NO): NO